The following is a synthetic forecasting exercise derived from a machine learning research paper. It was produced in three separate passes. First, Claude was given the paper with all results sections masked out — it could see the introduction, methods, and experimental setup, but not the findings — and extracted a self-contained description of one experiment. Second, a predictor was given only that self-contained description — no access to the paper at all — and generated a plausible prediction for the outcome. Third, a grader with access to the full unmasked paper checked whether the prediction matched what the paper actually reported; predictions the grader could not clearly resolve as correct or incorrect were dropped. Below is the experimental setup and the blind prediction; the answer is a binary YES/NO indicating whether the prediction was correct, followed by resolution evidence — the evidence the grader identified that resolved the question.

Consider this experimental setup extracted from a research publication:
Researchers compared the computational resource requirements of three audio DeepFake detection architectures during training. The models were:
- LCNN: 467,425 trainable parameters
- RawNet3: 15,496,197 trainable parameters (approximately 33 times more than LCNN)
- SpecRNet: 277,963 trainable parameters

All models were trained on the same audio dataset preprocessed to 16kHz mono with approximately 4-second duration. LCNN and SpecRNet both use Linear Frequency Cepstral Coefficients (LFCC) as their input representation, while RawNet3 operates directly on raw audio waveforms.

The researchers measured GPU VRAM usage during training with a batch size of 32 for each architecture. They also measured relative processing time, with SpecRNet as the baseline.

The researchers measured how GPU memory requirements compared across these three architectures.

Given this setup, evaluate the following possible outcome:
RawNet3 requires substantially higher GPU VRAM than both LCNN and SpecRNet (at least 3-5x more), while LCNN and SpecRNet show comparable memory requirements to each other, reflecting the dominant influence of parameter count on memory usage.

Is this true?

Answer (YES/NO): YES